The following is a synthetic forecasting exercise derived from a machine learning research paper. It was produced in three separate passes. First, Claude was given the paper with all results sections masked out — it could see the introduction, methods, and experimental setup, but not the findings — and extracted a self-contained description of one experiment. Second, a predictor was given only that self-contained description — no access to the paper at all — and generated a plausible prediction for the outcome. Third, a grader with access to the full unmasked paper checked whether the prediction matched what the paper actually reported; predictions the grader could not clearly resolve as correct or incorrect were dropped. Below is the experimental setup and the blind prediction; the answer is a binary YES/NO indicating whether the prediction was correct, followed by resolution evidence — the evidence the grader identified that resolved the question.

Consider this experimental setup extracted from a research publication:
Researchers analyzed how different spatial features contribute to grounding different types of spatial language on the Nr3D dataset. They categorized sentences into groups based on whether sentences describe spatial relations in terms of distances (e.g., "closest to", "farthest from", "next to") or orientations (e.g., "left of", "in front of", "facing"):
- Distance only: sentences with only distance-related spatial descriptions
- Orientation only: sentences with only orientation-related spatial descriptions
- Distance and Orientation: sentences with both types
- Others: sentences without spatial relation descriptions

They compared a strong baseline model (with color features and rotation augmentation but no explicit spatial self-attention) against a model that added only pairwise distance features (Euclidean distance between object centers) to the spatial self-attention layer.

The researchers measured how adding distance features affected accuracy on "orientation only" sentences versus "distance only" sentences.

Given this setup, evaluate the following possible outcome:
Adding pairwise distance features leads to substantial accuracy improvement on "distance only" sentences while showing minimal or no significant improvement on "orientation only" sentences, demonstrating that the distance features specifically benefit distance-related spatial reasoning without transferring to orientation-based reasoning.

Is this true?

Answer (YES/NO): NO